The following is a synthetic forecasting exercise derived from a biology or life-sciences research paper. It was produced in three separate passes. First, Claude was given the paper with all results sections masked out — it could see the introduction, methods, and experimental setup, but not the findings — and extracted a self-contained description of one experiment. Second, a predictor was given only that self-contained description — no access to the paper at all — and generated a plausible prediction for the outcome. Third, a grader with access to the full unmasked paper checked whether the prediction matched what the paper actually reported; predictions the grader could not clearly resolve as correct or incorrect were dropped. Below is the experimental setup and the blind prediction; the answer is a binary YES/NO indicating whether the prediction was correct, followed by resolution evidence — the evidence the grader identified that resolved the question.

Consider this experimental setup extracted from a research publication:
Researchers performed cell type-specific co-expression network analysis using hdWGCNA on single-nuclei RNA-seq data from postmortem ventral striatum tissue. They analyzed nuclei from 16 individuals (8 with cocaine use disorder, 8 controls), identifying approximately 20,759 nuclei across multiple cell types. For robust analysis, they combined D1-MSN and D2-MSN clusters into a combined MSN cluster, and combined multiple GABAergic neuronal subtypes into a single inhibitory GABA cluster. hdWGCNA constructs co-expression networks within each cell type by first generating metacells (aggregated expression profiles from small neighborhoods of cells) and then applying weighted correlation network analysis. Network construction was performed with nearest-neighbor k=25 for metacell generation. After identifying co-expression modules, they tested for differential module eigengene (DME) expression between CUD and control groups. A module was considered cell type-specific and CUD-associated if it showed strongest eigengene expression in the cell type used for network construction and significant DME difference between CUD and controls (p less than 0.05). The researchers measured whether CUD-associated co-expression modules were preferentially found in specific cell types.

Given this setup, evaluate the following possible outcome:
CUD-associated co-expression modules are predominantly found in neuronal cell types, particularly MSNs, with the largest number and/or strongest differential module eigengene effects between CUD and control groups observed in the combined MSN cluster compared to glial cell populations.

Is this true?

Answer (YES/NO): NO